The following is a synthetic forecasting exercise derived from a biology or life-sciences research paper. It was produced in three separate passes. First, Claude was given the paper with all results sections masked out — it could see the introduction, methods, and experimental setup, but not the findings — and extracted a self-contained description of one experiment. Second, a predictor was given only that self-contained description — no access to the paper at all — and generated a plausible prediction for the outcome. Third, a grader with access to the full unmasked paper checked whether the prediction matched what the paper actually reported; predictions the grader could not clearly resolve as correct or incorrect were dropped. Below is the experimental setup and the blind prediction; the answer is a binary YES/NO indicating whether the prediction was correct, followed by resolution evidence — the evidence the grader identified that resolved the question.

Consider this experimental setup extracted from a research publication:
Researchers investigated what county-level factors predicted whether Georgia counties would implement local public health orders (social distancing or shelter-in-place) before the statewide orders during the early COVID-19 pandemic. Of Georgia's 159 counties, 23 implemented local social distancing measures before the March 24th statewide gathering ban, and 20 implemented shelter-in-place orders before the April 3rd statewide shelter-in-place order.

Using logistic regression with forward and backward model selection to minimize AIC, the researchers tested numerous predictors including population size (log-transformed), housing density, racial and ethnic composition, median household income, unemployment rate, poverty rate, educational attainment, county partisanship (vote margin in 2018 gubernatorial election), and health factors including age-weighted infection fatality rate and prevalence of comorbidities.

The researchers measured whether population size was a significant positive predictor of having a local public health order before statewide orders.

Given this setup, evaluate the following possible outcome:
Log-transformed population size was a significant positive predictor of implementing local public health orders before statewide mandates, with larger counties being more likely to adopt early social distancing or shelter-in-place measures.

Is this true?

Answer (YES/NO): YES